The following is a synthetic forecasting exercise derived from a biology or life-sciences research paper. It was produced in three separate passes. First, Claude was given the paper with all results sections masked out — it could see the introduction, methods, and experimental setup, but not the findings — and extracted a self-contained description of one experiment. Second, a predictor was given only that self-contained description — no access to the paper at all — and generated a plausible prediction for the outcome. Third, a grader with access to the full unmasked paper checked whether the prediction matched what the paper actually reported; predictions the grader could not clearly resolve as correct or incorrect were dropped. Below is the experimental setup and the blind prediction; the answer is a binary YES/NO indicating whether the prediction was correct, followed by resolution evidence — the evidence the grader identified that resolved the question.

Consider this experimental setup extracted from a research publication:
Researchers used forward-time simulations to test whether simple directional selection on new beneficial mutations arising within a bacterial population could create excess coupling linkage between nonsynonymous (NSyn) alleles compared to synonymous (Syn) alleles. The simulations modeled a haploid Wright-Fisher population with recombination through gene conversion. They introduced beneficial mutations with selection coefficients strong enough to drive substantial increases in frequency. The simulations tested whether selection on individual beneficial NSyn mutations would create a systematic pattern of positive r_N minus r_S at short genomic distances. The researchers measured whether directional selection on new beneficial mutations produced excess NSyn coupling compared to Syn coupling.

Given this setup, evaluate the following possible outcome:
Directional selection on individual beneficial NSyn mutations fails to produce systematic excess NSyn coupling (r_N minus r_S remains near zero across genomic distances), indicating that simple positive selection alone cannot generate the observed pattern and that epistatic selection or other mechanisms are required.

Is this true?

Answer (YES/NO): YES